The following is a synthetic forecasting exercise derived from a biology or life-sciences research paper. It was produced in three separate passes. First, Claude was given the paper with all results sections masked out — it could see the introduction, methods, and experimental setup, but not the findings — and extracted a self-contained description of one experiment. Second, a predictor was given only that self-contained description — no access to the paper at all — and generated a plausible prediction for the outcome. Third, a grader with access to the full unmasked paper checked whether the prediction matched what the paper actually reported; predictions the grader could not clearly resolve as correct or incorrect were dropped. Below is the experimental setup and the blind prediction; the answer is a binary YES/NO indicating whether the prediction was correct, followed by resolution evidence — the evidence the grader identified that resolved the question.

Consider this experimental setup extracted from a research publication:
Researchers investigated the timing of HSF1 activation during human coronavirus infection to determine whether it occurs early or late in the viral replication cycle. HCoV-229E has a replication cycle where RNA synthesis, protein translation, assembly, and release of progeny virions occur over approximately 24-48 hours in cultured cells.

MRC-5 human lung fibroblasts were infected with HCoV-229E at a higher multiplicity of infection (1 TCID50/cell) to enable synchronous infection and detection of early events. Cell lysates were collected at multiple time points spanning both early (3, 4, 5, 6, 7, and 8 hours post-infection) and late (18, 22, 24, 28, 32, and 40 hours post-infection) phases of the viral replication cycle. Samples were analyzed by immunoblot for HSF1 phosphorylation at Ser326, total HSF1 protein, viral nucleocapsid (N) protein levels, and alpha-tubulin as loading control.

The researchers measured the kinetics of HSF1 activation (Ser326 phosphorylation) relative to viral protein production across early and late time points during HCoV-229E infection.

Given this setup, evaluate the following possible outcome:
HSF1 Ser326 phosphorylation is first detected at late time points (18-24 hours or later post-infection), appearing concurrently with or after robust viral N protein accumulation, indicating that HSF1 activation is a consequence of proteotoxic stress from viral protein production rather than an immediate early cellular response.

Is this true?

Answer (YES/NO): NO